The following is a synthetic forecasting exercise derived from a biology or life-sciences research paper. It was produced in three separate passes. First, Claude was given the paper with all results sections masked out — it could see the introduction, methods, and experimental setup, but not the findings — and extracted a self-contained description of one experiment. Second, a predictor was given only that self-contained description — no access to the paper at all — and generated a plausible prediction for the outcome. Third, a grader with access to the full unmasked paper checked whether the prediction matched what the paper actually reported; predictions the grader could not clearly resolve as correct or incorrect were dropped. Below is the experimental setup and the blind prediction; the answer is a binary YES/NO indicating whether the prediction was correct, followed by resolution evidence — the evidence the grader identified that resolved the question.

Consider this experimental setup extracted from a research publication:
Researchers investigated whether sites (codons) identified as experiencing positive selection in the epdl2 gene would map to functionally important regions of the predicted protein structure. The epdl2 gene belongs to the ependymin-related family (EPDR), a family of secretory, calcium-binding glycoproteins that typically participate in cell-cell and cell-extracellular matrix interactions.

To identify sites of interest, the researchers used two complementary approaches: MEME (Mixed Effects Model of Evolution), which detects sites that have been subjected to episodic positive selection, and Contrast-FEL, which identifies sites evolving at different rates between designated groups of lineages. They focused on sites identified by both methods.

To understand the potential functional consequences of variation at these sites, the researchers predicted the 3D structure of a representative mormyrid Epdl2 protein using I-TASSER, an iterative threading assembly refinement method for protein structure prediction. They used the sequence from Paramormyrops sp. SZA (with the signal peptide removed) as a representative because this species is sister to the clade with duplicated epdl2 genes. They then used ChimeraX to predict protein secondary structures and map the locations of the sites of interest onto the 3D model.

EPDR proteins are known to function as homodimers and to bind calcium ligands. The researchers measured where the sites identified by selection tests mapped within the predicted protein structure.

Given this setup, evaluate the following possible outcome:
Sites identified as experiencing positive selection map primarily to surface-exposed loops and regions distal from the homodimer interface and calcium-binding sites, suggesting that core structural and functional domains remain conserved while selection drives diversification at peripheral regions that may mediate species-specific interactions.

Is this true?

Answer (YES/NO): NO